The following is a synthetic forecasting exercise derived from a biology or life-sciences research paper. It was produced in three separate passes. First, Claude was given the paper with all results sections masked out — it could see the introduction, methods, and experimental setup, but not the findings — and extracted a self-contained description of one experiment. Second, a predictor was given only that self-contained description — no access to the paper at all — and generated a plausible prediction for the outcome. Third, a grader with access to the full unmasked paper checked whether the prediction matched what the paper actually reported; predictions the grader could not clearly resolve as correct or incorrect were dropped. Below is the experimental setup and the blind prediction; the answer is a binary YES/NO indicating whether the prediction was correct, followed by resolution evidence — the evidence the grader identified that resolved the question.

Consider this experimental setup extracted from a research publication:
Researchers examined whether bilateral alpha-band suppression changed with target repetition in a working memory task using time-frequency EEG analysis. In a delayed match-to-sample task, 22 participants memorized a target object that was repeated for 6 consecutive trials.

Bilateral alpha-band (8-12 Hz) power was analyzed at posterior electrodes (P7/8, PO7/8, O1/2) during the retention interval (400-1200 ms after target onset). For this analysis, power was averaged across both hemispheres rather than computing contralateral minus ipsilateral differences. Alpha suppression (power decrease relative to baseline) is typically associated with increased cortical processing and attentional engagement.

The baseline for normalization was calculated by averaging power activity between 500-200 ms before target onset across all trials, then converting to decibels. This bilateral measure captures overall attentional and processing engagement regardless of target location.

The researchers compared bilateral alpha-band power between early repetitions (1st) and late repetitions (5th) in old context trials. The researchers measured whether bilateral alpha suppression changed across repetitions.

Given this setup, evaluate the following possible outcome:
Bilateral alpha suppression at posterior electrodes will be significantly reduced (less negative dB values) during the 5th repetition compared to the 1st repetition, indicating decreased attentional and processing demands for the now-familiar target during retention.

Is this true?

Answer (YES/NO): YES